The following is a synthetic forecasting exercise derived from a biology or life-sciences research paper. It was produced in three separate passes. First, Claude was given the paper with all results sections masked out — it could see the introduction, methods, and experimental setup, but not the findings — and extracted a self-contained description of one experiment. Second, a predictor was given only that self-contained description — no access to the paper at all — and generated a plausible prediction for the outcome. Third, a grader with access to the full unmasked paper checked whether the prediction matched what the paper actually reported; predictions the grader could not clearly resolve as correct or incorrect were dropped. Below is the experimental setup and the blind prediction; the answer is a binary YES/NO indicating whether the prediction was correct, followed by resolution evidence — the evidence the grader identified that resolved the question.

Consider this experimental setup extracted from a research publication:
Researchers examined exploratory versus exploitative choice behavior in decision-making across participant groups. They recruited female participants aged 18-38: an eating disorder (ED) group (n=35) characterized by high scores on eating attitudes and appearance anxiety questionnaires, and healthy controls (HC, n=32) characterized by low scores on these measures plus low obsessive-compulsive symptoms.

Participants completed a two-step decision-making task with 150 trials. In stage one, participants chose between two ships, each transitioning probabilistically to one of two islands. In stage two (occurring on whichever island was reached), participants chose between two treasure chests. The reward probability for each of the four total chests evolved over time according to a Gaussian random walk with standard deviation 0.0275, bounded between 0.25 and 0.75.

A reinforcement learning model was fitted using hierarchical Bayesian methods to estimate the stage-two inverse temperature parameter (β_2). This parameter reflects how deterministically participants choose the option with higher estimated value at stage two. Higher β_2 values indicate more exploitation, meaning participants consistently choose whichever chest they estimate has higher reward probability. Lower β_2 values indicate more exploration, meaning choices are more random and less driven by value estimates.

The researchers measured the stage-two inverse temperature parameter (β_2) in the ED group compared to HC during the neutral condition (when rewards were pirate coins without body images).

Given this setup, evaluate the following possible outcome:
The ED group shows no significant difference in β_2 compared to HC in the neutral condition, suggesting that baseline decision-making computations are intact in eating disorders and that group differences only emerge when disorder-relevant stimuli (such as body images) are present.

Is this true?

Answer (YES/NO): NO